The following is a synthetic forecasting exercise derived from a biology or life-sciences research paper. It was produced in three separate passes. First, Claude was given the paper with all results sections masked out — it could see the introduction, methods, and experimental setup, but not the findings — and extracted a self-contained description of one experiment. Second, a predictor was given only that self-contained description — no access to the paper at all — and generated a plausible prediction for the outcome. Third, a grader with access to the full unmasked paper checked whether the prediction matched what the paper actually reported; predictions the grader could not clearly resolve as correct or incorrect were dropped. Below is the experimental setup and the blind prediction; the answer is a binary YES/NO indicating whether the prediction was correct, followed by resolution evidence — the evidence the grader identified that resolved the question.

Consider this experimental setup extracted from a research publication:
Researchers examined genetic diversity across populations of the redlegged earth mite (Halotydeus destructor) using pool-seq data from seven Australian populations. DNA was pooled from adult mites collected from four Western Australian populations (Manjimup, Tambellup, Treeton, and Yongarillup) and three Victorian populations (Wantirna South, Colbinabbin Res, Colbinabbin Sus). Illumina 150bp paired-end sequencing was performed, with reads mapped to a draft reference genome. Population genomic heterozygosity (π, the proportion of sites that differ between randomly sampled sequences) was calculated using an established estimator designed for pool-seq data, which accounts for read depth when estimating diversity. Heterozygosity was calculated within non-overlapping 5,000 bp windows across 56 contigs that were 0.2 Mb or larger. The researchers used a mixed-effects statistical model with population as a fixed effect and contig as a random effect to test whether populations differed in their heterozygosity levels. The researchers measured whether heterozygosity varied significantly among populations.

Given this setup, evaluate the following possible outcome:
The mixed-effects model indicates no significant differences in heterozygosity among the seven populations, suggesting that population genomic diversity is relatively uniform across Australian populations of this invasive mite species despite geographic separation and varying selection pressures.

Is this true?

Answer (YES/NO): NO